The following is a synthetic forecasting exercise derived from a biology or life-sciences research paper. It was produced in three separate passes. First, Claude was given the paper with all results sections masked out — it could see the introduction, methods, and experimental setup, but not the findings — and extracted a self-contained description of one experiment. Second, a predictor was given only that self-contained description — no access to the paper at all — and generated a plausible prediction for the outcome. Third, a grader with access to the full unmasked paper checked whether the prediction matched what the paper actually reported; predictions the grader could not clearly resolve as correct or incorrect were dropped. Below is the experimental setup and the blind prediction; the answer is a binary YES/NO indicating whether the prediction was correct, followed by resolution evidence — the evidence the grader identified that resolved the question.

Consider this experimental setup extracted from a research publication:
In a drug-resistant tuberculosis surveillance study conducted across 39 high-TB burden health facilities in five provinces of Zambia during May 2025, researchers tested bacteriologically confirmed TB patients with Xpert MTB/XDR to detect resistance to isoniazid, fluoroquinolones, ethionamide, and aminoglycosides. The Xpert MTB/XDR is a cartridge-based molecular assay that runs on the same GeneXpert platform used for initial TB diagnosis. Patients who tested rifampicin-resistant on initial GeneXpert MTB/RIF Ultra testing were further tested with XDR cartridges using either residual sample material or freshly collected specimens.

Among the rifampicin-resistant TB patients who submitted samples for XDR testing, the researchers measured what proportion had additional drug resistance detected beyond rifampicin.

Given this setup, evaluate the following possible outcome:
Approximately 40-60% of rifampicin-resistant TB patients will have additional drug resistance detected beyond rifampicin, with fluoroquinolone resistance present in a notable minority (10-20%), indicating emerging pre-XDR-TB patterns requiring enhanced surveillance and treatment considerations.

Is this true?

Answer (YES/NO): NO